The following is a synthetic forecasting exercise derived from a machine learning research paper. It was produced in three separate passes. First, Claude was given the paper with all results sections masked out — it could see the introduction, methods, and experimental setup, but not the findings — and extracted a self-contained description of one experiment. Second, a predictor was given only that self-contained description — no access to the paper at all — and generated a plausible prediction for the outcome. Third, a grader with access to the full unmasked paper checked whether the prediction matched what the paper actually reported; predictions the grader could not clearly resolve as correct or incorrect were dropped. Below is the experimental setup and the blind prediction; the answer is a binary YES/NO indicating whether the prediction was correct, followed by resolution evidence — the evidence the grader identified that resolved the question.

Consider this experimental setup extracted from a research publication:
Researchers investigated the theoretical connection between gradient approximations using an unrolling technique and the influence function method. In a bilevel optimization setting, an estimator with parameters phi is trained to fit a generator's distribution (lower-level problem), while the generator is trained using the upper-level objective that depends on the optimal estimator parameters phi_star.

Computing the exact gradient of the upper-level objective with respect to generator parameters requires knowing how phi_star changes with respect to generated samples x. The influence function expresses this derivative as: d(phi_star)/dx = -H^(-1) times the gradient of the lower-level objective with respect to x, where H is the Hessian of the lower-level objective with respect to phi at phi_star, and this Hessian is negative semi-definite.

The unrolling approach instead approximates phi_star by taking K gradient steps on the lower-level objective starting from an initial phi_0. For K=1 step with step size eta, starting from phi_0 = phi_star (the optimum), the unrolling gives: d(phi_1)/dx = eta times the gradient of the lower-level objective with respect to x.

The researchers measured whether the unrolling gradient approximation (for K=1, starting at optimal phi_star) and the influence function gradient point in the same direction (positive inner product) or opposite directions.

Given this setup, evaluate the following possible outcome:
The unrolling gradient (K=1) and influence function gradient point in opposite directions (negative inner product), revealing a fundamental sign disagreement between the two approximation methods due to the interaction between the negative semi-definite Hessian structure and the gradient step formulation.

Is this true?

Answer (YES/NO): NO